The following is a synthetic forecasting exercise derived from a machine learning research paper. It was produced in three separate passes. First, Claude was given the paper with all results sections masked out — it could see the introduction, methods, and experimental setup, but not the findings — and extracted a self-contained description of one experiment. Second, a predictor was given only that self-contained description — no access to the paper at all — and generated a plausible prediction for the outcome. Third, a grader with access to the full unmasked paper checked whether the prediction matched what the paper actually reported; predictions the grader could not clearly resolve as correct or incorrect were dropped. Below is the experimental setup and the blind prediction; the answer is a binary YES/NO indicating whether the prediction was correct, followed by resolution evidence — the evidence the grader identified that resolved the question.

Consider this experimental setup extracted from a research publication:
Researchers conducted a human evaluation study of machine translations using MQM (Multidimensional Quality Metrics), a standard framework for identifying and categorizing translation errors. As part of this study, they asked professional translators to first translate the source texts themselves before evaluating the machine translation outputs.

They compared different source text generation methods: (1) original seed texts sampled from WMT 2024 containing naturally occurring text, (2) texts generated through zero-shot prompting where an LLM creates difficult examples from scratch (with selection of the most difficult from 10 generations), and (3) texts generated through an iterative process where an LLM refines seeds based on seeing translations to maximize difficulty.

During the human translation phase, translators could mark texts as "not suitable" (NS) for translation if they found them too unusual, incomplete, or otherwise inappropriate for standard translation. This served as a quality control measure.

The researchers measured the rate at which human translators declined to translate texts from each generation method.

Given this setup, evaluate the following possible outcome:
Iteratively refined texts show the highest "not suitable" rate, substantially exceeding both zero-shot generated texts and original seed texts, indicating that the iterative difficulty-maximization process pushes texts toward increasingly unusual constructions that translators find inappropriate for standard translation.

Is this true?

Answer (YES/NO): NO